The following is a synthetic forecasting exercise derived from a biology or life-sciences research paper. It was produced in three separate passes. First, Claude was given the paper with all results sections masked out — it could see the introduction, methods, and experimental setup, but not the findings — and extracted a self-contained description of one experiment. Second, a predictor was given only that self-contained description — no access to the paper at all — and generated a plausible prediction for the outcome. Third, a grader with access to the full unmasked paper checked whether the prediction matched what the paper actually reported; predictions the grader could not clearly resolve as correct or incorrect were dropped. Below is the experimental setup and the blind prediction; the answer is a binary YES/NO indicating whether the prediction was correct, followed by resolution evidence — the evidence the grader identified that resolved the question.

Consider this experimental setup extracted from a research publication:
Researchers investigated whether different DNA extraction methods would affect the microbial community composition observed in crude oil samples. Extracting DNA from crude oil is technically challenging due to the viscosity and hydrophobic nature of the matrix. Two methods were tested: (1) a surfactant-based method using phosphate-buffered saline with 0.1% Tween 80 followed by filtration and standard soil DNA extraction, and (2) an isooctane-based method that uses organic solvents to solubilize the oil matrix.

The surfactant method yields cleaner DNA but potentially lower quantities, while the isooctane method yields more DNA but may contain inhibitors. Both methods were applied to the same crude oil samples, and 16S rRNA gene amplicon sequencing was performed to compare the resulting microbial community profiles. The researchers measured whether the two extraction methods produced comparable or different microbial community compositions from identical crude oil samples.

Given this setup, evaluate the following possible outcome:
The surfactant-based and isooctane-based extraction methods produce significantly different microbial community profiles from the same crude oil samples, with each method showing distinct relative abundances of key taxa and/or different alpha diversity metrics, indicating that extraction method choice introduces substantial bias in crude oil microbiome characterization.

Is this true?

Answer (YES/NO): NO